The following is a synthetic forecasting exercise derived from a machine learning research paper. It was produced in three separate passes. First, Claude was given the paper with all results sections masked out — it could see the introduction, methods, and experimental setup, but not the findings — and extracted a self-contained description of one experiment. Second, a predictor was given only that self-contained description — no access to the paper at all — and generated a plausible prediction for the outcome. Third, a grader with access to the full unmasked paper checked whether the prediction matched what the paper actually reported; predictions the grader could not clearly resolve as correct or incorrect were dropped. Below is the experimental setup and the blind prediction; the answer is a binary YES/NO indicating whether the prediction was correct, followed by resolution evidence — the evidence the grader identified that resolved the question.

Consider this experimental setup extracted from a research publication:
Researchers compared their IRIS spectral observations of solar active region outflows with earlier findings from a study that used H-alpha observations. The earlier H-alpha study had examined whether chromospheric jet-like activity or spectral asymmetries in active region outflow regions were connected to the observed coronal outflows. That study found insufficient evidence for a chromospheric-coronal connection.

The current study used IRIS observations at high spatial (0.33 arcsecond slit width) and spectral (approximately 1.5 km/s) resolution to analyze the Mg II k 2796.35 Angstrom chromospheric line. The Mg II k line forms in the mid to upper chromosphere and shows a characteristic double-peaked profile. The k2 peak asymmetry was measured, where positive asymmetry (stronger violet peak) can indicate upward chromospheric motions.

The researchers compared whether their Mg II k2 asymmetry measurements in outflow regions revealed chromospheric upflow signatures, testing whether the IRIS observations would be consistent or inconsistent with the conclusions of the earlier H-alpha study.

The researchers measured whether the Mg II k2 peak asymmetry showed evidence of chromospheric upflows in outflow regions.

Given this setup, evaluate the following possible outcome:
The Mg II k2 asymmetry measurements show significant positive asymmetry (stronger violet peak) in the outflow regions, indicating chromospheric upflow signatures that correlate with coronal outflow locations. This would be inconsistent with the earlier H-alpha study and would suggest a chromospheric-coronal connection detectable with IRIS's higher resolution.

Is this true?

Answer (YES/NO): NO